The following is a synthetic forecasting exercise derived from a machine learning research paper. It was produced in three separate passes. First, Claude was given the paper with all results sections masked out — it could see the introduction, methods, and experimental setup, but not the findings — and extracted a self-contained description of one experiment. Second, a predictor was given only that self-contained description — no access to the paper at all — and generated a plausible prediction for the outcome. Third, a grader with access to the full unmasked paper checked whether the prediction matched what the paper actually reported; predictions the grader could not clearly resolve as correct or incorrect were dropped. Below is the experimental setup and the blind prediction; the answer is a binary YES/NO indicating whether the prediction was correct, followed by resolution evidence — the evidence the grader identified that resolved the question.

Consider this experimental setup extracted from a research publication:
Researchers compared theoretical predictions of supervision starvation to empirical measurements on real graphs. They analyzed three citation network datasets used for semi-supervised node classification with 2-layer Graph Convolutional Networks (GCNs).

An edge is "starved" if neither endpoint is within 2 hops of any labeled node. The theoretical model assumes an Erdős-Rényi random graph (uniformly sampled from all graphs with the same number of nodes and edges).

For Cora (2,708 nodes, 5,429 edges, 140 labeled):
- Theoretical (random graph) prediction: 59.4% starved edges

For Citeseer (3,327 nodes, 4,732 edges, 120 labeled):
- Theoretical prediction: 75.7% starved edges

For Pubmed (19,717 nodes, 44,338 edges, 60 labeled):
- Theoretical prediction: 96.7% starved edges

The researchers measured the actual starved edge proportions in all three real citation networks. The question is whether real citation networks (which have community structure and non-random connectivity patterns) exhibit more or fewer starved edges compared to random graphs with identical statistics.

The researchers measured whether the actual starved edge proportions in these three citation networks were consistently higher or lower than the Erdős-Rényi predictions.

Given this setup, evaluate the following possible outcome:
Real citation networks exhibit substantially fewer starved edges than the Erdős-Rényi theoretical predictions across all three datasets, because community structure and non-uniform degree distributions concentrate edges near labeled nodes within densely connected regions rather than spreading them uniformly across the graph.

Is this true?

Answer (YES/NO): YES